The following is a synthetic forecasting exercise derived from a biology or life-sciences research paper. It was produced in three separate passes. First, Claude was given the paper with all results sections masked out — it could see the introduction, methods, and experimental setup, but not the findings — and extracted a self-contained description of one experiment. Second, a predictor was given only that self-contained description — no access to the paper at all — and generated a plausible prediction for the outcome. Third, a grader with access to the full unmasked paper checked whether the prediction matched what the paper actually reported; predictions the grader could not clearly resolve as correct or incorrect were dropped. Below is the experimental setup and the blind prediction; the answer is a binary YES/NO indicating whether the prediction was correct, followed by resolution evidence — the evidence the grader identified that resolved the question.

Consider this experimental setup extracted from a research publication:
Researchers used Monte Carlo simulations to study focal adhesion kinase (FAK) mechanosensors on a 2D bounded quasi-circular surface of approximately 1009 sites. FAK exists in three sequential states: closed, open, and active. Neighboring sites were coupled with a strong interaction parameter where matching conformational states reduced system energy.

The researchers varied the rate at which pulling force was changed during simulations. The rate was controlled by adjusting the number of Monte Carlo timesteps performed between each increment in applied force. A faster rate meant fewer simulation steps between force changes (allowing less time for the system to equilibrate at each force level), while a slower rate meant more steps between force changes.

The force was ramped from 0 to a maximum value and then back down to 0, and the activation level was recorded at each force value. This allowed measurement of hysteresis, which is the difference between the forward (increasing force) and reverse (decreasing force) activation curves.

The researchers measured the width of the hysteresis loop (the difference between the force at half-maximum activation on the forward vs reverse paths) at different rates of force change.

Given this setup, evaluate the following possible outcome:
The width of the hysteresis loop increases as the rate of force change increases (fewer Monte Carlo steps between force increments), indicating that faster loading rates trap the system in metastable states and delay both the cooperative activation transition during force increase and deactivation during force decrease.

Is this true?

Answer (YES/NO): YES